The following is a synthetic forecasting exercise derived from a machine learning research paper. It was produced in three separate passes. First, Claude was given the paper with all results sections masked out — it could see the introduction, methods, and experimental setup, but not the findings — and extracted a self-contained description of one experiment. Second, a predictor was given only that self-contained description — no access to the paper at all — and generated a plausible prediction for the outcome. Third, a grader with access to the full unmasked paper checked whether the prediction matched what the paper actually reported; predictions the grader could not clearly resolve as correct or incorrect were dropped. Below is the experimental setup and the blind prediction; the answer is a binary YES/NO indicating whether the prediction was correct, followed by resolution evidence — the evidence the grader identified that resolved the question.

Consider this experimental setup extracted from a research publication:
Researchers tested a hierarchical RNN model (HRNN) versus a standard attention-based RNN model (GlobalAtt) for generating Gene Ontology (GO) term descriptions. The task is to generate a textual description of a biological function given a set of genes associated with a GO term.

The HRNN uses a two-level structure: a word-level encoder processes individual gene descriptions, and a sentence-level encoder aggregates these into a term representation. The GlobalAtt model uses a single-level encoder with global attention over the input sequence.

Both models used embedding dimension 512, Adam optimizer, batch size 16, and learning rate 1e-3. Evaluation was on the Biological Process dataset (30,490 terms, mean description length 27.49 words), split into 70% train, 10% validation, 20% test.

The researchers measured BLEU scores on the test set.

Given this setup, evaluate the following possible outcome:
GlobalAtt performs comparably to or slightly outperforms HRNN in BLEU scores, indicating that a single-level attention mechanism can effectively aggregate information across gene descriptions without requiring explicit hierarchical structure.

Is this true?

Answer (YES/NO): NO